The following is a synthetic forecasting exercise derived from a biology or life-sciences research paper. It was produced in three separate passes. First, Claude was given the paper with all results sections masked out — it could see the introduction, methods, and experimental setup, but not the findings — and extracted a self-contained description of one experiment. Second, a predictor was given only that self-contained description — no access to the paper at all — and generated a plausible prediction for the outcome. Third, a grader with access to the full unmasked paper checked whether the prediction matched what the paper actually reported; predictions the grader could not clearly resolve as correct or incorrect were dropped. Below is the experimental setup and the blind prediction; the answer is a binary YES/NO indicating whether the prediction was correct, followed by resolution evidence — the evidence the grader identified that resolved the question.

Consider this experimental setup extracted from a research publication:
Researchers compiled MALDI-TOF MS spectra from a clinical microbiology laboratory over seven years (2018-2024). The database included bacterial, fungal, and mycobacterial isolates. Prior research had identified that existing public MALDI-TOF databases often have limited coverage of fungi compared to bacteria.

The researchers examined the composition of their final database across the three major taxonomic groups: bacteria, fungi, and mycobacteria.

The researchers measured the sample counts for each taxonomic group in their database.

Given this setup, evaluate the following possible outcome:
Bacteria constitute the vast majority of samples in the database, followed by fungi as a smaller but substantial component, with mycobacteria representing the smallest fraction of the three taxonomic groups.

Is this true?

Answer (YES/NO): YES